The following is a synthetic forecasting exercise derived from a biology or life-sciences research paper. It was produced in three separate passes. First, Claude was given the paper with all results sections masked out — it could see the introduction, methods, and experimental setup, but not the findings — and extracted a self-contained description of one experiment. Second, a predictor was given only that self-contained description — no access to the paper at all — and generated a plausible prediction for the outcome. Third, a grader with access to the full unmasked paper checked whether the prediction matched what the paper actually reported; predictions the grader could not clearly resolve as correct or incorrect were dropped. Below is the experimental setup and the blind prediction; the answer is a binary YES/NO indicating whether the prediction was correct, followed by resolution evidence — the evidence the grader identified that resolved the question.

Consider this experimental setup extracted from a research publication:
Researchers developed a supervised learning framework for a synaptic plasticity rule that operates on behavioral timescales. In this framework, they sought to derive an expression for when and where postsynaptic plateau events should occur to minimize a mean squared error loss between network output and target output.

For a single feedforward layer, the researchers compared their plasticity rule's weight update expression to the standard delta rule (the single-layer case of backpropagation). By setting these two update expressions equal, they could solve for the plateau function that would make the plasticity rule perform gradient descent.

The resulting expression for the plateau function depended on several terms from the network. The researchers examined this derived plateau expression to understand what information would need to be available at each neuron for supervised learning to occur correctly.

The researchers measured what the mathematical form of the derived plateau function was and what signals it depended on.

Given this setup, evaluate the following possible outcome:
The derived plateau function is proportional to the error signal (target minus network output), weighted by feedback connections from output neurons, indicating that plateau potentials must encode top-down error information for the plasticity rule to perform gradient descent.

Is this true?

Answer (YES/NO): NO